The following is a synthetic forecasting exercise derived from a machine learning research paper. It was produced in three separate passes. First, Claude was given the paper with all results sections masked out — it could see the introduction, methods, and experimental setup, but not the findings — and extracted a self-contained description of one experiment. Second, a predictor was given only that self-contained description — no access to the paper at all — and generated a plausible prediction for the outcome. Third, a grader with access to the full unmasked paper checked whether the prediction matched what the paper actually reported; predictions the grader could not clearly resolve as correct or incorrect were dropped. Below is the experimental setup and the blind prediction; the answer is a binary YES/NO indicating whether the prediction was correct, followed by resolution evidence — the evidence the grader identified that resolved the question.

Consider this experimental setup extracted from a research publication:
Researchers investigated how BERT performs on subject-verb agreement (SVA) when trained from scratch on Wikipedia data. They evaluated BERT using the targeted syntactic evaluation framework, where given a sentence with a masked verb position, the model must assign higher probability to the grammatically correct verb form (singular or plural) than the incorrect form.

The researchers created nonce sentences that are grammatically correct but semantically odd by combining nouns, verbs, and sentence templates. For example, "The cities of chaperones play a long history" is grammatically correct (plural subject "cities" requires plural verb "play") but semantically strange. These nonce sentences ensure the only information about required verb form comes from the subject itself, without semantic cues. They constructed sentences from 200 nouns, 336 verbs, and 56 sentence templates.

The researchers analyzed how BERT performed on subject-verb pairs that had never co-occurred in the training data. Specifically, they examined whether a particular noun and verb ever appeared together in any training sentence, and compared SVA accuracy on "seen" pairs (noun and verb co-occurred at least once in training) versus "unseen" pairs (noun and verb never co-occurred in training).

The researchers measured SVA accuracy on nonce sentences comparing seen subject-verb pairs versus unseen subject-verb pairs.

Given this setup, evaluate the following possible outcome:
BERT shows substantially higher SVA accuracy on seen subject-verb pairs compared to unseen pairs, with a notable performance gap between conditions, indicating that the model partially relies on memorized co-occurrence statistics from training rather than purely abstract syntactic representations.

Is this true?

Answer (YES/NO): NO